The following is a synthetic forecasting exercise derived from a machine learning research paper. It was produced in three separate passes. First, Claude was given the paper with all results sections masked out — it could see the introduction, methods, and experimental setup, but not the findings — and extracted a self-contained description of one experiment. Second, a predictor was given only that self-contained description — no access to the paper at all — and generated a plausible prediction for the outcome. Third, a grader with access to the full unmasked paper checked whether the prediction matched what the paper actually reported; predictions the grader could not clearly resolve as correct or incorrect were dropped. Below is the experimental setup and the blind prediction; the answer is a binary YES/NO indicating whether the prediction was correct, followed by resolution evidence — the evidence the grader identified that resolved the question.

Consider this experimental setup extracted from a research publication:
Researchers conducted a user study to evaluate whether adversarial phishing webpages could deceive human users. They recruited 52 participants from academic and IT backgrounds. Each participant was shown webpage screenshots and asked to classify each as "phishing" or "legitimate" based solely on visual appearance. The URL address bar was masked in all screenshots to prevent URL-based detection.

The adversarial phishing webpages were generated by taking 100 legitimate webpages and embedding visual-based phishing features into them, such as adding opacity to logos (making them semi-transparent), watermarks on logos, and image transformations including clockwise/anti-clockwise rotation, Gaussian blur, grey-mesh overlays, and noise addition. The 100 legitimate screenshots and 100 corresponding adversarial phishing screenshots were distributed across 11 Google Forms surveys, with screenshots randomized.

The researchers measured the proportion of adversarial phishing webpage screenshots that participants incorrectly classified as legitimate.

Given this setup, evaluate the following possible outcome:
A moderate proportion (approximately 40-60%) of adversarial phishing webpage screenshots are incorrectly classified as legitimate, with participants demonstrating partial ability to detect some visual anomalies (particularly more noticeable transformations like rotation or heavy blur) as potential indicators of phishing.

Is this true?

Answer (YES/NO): YES